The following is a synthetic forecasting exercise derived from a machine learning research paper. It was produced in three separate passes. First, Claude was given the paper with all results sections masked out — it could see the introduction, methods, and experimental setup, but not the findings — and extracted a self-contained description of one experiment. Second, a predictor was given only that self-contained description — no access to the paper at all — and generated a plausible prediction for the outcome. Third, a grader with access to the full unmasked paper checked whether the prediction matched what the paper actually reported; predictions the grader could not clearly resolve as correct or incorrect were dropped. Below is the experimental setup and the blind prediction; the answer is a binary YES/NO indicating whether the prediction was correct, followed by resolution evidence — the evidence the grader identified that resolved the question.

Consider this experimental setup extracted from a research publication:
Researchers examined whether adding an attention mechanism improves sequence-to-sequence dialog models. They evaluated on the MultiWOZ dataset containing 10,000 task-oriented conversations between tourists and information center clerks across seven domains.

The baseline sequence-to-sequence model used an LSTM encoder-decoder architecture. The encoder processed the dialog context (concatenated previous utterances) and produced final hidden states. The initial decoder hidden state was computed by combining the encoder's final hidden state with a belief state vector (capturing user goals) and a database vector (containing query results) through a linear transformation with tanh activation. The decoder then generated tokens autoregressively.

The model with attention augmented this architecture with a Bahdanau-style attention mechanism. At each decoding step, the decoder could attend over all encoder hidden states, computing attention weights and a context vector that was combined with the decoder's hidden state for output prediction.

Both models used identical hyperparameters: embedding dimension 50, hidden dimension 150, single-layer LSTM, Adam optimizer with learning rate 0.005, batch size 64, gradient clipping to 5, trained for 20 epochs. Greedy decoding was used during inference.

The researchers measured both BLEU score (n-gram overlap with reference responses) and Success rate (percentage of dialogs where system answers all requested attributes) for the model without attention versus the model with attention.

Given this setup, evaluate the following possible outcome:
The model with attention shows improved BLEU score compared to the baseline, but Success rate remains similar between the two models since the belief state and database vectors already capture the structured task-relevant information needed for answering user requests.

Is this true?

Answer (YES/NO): NO